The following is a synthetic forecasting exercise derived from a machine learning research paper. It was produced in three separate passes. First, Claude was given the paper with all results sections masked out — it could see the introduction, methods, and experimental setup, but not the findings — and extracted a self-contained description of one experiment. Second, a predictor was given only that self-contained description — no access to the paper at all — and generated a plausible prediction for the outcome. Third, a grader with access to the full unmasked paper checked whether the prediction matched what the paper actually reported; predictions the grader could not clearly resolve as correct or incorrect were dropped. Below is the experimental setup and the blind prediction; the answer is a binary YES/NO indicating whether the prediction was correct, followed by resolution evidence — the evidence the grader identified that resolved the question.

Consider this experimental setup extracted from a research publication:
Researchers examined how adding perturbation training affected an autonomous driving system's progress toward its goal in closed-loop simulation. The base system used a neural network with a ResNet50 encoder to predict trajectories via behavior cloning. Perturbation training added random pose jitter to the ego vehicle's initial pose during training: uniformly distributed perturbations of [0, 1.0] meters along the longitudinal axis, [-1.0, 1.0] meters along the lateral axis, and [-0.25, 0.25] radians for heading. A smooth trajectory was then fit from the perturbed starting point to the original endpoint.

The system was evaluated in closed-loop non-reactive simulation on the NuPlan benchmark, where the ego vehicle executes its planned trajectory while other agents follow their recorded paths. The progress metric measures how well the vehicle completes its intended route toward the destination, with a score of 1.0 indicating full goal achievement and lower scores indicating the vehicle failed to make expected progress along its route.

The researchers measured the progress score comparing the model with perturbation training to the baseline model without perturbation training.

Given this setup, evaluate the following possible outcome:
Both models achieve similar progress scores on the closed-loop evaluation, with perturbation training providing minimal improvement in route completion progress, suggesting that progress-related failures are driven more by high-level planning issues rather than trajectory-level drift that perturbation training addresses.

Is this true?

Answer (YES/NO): NO